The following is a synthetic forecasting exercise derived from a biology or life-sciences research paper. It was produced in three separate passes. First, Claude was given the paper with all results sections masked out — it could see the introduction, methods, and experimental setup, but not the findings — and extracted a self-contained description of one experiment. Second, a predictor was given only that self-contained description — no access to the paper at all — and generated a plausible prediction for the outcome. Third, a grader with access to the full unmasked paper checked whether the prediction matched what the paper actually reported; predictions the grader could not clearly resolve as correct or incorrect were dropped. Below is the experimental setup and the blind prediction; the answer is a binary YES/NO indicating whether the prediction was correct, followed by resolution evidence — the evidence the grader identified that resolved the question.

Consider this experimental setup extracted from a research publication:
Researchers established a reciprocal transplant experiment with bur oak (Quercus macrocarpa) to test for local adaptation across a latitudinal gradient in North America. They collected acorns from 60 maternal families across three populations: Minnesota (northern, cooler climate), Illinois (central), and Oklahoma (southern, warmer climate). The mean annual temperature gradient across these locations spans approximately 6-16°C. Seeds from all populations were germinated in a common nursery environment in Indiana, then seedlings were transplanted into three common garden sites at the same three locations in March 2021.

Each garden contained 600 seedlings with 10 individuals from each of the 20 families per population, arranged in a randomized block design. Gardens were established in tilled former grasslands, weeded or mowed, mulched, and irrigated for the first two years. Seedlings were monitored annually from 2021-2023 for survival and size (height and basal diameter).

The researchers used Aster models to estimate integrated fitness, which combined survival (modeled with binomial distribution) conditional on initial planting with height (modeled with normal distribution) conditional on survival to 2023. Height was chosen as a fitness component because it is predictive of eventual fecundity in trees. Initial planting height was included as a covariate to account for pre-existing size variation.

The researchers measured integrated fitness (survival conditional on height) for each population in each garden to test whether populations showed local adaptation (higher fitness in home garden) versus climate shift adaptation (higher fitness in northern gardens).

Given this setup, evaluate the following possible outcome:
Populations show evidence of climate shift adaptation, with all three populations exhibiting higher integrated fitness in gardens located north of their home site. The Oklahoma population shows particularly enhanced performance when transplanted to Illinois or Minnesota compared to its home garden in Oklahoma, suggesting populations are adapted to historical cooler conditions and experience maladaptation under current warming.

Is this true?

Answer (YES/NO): NO